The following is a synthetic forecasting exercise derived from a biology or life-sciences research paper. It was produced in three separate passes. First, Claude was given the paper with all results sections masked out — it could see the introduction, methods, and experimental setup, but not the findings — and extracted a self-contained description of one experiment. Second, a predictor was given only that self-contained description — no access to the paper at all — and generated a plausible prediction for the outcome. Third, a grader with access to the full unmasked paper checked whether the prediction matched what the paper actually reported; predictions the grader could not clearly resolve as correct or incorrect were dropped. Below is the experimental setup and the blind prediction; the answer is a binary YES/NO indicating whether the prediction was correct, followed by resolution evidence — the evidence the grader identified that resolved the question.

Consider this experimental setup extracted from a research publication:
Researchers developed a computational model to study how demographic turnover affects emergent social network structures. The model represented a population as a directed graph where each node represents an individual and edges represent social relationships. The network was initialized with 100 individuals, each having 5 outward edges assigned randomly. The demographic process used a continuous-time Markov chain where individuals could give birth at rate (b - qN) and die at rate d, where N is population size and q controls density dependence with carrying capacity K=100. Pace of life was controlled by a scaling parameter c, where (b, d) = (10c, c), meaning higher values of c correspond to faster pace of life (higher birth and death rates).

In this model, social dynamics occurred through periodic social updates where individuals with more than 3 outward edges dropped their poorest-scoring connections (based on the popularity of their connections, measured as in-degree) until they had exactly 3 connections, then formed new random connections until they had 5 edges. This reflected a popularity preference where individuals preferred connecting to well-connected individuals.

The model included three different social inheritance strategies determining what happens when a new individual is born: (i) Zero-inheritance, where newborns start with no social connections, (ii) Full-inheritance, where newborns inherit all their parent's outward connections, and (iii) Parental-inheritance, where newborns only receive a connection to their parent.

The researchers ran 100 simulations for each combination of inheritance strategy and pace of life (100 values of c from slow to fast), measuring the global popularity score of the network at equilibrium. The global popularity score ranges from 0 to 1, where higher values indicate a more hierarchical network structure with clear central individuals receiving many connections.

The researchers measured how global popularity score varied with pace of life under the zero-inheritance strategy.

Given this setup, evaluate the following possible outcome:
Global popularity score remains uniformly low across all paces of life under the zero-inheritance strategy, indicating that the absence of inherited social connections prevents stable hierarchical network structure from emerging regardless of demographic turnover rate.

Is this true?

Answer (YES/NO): NO